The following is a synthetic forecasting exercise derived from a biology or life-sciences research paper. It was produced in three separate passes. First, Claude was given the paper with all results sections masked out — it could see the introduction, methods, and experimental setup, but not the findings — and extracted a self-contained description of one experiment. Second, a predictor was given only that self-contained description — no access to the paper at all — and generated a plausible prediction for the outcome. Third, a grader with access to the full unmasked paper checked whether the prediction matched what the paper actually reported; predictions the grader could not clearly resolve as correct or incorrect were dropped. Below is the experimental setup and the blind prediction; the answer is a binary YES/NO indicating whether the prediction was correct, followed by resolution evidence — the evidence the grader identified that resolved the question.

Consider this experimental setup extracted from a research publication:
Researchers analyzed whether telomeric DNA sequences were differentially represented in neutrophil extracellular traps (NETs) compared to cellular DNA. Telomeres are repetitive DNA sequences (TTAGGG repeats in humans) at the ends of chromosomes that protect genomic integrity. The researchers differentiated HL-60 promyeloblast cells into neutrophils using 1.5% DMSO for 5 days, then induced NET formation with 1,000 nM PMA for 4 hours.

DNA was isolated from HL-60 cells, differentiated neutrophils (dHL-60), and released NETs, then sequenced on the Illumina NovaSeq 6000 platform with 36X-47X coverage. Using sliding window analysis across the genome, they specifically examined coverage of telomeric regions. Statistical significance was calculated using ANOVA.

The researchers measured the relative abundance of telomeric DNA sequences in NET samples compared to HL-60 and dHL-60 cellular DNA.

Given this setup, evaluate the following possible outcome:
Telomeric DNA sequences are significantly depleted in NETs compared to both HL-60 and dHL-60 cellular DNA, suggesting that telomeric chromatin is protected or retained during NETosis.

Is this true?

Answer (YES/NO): NO